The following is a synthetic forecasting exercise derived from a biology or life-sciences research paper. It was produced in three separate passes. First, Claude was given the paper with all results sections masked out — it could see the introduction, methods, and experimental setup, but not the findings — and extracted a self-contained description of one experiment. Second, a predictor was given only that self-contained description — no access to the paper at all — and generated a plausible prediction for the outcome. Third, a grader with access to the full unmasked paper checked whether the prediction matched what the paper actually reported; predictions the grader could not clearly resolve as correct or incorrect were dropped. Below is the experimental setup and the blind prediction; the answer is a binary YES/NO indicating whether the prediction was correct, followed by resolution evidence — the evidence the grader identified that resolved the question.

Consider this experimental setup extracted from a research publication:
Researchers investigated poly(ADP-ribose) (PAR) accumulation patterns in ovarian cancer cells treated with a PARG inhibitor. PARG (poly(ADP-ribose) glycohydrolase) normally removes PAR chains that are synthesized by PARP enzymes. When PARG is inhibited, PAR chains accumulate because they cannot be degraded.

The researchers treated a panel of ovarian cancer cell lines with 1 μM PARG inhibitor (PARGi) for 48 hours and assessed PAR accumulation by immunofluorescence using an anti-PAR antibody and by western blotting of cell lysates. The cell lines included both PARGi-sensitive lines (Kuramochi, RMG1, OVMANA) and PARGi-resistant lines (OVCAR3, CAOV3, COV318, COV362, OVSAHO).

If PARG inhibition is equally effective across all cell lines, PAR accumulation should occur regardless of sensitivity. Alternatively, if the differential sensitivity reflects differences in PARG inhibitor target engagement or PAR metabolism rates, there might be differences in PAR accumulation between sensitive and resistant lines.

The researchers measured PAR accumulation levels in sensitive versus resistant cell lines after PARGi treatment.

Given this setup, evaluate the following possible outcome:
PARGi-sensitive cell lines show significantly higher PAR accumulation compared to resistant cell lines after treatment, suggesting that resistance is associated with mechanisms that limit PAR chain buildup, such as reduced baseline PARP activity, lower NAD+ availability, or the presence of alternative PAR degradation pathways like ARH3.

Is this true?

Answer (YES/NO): NO